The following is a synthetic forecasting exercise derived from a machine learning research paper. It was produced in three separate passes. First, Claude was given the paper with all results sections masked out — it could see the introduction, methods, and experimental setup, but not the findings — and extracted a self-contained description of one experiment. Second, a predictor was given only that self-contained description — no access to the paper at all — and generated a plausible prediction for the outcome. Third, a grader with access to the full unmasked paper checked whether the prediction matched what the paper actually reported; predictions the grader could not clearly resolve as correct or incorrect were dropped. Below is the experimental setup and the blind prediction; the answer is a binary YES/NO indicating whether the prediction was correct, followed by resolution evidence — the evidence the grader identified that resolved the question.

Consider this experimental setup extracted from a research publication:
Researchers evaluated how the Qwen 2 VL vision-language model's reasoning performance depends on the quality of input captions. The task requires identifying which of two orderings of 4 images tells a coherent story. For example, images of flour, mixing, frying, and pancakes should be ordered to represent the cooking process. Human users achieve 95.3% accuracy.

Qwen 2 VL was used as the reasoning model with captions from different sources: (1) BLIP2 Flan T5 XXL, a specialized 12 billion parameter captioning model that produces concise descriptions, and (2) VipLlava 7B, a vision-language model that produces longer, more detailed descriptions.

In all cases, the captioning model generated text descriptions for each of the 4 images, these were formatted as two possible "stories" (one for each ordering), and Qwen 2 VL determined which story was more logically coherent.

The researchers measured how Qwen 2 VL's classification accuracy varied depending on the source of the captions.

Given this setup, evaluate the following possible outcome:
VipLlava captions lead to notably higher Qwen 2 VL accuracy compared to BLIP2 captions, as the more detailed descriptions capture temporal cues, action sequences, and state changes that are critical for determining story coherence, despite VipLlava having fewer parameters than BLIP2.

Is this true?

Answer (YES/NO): NO